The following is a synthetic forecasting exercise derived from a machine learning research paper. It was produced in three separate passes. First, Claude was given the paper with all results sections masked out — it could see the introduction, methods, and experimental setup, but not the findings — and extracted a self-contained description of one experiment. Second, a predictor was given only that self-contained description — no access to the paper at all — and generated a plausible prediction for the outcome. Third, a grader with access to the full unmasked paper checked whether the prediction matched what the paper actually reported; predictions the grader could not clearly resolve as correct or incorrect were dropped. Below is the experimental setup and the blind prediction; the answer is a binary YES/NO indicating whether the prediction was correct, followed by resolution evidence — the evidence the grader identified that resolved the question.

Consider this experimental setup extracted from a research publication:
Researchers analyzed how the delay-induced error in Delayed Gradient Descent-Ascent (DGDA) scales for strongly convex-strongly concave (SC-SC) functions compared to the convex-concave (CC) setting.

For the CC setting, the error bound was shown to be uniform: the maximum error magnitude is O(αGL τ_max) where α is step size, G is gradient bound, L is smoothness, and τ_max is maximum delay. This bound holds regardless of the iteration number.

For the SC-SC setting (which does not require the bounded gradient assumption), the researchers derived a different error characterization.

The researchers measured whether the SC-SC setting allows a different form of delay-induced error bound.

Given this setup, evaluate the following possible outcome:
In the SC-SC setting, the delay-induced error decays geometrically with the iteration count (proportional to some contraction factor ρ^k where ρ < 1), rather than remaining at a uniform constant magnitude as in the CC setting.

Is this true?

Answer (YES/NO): YES